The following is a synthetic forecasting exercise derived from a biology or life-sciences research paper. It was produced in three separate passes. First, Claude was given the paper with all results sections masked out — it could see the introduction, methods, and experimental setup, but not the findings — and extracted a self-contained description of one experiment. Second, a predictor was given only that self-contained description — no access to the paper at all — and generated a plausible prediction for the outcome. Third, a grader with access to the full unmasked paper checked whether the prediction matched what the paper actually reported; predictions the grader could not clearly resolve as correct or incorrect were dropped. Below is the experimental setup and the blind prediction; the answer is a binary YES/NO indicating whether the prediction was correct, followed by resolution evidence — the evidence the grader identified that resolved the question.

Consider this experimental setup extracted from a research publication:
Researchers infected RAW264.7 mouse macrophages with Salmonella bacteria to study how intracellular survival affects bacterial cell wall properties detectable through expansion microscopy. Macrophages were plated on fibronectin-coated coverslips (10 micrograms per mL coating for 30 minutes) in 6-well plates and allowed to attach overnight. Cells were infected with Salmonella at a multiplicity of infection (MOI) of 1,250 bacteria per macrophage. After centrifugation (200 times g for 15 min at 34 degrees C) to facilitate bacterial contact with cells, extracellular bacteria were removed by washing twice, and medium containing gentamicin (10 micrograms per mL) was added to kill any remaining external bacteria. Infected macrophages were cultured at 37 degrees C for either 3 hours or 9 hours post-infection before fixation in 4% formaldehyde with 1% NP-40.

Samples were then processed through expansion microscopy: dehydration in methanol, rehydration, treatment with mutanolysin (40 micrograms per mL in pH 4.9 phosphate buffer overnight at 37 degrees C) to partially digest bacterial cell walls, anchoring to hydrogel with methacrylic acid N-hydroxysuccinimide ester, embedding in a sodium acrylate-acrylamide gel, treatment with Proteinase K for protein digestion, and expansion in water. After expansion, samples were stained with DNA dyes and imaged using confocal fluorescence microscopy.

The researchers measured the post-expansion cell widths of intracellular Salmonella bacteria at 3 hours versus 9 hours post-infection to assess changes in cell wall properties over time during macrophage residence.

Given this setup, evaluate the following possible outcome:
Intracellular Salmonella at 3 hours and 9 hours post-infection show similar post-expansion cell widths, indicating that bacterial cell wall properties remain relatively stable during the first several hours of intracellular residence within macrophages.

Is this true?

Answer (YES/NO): YES